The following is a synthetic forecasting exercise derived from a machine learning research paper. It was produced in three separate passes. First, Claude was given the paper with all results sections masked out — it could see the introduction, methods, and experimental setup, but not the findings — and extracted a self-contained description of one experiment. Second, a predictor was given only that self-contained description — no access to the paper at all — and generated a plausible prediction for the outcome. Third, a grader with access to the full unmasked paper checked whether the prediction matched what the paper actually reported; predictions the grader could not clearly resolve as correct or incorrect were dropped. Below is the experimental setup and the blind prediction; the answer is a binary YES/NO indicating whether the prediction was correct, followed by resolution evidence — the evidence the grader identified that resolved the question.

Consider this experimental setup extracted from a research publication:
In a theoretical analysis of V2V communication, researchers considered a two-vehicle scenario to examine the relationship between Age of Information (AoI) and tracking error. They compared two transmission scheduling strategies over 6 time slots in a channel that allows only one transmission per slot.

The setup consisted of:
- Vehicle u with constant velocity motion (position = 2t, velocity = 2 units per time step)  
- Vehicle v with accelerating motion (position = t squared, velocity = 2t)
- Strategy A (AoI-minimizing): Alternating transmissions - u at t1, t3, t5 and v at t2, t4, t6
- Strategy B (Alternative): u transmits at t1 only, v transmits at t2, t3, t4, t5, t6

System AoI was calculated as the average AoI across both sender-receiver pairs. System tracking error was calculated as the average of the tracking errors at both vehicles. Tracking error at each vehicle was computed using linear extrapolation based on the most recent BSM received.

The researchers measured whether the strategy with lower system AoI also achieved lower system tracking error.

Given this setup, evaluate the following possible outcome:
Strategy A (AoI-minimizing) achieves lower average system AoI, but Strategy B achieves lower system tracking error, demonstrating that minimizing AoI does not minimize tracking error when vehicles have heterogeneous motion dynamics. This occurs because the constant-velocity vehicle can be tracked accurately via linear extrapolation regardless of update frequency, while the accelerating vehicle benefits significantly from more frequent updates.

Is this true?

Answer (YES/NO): YES